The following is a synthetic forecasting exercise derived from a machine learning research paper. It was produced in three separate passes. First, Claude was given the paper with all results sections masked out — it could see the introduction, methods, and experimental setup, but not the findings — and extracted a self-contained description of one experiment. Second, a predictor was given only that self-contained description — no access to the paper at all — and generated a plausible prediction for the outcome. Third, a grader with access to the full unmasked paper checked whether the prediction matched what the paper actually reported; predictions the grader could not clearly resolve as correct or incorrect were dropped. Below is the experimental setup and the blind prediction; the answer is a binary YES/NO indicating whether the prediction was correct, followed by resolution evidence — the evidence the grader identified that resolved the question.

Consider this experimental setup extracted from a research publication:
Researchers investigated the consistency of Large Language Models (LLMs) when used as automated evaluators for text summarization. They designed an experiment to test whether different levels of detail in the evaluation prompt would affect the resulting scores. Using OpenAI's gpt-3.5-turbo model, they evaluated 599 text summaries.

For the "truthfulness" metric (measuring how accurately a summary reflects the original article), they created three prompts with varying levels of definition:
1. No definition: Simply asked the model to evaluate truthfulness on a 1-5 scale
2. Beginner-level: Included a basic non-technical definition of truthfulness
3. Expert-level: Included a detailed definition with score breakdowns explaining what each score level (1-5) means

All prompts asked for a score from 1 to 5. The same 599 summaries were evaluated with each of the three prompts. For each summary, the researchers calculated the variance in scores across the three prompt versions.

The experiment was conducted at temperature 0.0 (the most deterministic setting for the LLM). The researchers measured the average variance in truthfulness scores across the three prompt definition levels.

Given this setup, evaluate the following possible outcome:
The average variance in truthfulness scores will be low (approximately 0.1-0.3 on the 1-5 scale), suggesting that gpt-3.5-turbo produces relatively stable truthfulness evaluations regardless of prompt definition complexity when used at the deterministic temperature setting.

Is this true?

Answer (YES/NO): NO